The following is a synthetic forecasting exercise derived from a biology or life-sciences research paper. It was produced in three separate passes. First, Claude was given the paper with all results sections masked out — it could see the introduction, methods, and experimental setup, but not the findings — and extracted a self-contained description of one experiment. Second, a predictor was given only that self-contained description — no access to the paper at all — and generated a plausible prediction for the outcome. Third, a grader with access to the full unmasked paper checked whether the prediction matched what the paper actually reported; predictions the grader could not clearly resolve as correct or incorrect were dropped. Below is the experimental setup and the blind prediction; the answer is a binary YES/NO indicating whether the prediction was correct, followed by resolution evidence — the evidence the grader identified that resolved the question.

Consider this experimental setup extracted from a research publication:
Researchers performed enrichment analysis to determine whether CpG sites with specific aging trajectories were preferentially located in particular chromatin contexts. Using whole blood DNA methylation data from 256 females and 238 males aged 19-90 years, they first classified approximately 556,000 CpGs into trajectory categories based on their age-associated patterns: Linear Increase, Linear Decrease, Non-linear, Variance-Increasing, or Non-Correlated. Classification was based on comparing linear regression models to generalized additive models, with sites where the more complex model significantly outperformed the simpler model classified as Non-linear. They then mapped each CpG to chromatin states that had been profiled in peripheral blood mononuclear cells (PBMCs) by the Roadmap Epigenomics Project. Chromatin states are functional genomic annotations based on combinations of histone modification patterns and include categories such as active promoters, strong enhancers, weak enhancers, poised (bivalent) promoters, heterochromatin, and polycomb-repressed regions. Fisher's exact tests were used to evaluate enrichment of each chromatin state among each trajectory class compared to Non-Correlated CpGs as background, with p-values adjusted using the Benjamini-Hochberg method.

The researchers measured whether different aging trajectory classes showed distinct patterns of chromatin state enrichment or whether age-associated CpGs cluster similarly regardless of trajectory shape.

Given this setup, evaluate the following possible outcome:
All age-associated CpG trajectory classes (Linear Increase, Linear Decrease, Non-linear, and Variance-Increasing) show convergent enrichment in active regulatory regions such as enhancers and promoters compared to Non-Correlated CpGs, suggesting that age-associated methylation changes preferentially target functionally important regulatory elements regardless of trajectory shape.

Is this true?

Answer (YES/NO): NO